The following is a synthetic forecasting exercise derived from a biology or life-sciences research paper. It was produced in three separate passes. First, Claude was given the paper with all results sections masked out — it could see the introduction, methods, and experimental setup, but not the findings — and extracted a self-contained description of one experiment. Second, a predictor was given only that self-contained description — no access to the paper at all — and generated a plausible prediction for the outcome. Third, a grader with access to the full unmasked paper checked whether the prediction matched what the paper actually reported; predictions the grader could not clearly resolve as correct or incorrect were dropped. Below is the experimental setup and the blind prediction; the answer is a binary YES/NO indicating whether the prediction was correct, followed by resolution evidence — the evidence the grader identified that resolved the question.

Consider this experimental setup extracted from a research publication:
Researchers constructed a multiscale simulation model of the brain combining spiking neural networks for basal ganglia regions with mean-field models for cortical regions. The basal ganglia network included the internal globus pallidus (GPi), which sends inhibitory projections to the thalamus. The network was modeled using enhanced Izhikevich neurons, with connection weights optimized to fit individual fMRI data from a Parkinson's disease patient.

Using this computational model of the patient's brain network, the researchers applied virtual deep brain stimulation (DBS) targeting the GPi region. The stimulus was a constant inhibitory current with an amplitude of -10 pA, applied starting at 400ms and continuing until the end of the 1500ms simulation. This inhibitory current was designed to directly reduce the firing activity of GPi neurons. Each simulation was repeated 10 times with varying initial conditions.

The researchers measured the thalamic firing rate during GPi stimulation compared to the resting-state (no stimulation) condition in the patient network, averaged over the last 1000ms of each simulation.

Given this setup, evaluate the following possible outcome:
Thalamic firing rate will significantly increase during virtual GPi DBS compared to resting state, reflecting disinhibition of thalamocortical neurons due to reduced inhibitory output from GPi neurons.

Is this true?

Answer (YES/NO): YES